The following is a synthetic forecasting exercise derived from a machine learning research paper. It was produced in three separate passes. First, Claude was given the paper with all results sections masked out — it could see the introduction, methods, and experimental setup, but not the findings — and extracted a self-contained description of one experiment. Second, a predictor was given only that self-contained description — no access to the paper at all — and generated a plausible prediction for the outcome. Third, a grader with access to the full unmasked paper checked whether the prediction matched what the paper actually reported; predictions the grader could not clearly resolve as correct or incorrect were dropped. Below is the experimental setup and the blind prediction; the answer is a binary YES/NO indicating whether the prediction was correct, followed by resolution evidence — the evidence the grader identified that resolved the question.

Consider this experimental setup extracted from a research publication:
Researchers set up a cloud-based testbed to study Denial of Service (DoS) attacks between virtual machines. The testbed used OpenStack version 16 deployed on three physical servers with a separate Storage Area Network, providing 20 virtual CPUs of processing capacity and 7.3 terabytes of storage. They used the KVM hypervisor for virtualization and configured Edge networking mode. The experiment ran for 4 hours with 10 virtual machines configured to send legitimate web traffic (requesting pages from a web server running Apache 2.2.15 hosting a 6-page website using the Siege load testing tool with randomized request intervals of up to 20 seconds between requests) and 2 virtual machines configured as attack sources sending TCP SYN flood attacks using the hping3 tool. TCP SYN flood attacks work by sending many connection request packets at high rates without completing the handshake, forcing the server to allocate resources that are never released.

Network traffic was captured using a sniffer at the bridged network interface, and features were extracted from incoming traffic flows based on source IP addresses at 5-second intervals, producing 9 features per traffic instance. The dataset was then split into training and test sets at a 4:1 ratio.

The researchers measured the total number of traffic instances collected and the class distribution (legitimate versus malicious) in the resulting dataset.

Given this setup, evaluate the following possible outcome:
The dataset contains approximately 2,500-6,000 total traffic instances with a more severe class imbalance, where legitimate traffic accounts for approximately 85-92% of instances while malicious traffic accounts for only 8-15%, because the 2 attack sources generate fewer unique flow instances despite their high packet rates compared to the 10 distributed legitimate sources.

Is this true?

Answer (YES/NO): YES